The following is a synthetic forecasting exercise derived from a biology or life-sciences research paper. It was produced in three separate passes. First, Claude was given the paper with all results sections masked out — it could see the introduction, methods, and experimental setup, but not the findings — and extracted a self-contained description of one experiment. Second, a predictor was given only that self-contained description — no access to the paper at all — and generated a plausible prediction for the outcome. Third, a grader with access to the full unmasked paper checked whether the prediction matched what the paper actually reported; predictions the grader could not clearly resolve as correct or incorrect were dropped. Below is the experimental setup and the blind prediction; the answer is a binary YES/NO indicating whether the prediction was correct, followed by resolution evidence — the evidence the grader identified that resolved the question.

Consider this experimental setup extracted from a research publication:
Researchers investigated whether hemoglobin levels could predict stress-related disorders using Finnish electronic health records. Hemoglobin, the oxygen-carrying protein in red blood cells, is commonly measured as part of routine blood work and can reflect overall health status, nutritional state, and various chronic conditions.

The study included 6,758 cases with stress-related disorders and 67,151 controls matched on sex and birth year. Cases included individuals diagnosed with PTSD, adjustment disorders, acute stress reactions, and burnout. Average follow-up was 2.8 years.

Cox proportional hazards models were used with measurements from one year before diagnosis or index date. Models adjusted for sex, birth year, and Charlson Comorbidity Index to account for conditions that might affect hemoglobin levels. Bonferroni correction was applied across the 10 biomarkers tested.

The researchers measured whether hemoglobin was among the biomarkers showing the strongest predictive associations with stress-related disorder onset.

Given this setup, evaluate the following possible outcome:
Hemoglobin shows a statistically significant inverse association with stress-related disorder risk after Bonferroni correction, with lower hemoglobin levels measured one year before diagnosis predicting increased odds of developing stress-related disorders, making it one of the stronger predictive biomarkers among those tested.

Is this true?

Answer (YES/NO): NO